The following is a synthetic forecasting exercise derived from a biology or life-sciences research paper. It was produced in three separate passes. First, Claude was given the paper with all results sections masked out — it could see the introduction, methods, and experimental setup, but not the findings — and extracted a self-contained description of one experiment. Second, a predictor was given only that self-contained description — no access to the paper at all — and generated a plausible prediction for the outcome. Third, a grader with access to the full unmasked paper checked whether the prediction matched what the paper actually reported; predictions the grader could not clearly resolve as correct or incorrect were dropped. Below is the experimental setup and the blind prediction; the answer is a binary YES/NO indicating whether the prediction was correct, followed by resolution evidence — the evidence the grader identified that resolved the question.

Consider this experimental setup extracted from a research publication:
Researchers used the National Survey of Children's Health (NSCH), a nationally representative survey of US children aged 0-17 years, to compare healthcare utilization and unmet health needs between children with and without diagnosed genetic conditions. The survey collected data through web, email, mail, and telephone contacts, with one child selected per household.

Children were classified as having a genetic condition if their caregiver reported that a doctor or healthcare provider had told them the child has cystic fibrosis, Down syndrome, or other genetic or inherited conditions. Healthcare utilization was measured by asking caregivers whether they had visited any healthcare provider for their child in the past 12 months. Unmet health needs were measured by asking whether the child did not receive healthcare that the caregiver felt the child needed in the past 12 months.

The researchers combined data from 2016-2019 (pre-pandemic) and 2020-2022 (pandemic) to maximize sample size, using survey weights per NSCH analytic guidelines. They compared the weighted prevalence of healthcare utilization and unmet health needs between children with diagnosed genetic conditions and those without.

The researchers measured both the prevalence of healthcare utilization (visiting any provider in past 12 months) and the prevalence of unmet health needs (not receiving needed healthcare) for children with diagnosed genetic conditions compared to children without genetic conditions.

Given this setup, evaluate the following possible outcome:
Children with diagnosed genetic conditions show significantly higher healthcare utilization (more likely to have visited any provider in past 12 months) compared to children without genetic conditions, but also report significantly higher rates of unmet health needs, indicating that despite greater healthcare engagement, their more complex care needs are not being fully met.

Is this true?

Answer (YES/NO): YES